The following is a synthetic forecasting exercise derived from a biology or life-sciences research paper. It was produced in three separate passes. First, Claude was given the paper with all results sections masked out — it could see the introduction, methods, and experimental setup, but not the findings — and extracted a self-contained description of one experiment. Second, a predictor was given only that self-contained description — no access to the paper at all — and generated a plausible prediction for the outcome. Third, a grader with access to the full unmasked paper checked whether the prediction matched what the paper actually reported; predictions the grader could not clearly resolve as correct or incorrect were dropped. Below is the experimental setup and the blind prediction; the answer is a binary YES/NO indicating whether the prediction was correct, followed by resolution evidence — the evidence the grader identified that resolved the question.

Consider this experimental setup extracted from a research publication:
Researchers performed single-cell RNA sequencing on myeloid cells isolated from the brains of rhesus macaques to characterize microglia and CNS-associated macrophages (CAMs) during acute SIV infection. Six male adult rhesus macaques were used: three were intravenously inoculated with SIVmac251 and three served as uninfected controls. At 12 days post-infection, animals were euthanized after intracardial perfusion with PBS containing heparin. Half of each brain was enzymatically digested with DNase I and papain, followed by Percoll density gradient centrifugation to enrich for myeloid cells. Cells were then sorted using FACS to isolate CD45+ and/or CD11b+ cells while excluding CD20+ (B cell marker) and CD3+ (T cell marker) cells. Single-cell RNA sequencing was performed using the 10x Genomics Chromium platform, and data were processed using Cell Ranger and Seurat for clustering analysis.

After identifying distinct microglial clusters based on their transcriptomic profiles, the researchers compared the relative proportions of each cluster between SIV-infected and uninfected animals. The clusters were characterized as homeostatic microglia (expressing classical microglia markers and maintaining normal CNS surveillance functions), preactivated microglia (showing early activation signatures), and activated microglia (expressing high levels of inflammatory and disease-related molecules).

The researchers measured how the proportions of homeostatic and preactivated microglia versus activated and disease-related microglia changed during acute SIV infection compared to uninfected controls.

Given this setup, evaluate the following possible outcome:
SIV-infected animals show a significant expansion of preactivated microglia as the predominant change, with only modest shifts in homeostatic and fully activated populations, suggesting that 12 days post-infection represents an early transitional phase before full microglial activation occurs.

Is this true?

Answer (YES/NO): NO